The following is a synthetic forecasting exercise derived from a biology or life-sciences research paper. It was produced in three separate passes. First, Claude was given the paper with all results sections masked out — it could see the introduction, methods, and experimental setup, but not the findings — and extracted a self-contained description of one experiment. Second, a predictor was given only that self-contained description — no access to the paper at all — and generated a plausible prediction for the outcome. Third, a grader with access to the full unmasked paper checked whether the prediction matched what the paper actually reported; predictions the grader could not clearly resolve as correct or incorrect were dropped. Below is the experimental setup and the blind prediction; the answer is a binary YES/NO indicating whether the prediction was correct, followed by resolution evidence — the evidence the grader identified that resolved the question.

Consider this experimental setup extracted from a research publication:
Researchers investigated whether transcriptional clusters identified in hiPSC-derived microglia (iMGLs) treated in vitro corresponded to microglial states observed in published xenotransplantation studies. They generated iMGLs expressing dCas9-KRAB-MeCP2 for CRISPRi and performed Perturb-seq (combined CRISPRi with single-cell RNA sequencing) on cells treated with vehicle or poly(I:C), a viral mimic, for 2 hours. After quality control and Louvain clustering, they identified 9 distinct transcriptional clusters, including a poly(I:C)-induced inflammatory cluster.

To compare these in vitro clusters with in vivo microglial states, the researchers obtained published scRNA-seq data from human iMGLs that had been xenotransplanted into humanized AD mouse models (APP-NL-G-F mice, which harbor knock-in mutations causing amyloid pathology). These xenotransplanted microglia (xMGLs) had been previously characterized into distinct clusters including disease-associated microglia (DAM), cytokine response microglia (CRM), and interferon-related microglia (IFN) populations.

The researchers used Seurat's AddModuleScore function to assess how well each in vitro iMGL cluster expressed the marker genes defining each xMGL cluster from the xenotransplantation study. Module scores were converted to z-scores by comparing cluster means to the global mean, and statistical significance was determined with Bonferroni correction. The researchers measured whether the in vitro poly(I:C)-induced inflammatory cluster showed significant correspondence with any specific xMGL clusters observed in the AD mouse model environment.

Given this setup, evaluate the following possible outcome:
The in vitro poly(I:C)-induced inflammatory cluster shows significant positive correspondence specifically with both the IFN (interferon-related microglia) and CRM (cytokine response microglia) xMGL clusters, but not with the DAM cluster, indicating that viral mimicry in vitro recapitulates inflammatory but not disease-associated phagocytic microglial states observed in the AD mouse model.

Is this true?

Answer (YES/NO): YES